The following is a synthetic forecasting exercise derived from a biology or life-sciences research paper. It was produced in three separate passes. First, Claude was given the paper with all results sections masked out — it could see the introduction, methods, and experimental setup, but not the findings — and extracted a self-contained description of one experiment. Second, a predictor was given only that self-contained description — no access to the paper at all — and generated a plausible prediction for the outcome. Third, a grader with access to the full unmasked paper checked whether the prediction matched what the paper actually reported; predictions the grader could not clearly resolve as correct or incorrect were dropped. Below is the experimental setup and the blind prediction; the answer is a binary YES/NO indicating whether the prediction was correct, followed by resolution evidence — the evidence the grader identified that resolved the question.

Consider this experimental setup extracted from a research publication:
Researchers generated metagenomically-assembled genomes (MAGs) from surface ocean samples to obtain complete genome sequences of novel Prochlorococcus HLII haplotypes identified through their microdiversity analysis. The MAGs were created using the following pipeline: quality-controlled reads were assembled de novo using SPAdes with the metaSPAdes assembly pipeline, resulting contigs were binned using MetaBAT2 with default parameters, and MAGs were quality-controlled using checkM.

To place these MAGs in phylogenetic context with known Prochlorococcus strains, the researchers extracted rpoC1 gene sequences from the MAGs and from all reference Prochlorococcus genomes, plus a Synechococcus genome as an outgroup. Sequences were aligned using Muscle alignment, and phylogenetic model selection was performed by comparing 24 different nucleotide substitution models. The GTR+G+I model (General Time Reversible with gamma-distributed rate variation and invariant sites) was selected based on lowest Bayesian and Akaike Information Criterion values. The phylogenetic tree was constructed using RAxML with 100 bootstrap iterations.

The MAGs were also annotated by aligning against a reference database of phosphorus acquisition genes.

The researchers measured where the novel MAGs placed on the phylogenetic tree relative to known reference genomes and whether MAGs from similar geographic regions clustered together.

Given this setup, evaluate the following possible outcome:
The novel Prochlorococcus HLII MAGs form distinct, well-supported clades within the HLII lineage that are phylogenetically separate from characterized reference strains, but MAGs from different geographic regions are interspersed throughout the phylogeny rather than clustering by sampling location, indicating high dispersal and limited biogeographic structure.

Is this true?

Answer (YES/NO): NO